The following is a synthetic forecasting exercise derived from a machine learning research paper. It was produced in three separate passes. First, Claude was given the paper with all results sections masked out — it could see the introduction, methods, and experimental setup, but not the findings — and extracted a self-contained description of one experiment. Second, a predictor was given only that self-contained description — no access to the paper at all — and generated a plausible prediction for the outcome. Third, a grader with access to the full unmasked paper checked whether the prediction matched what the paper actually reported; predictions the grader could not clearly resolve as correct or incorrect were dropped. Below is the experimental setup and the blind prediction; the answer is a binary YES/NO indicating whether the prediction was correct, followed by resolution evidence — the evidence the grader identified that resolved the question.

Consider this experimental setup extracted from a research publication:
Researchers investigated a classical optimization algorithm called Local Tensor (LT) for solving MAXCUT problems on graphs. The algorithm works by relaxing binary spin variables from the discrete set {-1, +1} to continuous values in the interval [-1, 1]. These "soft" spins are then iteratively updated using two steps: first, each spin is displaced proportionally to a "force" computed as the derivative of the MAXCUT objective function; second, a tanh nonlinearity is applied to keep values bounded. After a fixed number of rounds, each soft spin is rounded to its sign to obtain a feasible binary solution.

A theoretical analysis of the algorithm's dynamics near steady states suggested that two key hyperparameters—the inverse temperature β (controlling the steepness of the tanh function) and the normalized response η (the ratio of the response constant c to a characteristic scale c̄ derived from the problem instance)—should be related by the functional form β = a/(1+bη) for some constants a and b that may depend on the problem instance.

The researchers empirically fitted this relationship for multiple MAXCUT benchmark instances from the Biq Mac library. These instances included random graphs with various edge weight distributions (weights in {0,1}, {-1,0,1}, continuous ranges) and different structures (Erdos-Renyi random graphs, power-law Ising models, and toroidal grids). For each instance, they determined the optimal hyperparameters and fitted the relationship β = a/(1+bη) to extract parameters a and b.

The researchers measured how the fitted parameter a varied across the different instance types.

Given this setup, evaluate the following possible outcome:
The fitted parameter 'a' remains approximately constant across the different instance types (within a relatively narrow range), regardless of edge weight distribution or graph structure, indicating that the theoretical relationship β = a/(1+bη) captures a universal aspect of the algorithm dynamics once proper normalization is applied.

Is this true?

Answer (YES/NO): YES